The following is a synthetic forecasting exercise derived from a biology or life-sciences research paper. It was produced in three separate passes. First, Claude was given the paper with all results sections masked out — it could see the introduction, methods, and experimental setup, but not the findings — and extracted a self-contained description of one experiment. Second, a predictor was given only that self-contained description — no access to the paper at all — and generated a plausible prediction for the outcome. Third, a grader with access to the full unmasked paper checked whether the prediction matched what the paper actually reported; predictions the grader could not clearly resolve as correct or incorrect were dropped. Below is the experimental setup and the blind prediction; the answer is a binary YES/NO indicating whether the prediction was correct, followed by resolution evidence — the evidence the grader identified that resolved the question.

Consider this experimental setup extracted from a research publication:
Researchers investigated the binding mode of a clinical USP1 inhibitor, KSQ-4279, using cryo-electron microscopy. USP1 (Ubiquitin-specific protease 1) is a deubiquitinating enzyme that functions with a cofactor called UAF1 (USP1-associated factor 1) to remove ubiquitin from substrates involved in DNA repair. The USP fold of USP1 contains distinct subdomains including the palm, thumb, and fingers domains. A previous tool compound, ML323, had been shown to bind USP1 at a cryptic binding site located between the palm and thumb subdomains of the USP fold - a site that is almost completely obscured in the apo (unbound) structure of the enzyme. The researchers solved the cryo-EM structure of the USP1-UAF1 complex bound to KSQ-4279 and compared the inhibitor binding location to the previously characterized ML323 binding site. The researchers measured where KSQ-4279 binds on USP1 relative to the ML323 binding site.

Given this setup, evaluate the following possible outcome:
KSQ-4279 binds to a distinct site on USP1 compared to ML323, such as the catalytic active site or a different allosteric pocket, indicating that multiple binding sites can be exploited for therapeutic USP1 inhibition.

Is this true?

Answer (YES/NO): NO